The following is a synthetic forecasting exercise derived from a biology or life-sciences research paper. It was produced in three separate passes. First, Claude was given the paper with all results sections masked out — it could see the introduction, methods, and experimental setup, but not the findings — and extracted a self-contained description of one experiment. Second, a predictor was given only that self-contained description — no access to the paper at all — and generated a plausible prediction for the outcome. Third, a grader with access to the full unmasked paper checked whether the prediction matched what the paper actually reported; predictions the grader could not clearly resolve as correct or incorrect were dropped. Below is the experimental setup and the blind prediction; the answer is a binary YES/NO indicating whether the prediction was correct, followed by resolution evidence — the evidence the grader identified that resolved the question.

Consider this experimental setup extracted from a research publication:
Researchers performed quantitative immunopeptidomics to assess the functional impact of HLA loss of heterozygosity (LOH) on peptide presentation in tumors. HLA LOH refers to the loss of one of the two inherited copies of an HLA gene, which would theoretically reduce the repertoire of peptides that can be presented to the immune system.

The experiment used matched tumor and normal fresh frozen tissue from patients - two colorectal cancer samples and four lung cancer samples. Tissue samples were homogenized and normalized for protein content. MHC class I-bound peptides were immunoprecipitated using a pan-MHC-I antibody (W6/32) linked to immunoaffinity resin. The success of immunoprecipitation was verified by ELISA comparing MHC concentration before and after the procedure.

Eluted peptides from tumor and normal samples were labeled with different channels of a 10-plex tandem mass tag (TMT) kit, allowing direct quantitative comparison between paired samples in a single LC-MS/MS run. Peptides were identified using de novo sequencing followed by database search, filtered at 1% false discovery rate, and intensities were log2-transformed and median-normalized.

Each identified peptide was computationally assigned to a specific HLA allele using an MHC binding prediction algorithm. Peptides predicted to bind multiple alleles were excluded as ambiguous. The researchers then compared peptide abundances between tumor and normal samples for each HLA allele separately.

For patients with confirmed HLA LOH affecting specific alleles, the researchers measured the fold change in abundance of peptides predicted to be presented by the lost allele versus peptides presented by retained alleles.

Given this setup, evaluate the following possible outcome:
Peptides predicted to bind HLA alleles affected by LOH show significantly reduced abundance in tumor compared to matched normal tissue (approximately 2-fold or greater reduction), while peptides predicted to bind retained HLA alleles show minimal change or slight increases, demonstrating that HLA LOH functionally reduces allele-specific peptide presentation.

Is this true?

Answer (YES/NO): NO